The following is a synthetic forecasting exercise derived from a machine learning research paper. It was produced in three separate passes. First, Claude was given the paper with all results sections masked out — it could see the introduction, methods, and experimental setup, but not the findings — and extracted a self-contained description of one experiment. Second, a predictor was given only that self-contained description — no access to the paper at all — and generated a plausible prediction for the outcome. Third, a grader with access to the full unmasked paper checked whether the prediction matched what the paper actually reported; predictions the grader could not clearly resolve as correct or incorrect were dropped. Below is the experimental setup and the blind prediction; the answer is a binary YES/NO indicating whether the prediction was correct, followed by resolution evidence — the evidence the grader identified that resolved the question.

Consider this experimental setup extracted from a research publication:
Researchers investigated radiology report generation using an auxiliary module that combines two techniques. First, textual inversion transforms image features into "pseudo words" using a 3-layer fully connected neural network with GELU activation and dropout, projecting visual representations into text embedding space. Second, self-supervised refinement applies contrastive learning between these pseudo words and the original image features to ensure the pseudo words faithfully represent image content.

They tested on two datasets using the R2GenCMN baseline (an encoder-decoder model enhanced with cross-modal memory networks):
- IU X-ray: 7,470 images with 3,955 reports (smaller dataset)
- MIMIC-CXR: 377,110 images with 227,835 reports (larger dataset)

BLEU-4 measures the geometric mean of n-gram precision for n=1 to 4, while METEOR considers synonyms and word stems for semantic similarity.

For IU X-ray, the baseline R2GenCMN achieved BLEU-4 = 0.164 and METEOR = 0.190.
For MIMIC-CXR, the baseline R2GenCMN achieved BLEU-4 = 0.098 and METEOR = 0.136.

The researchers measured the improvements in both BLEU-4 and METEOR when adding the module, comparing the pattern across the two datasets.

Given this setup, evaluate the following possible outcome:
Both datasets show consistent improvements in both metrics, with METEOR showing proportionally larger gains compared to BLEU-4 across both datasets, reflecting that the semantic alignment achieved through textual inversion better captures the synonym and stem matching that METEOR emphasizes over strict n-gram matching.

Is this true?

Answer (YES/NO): NO